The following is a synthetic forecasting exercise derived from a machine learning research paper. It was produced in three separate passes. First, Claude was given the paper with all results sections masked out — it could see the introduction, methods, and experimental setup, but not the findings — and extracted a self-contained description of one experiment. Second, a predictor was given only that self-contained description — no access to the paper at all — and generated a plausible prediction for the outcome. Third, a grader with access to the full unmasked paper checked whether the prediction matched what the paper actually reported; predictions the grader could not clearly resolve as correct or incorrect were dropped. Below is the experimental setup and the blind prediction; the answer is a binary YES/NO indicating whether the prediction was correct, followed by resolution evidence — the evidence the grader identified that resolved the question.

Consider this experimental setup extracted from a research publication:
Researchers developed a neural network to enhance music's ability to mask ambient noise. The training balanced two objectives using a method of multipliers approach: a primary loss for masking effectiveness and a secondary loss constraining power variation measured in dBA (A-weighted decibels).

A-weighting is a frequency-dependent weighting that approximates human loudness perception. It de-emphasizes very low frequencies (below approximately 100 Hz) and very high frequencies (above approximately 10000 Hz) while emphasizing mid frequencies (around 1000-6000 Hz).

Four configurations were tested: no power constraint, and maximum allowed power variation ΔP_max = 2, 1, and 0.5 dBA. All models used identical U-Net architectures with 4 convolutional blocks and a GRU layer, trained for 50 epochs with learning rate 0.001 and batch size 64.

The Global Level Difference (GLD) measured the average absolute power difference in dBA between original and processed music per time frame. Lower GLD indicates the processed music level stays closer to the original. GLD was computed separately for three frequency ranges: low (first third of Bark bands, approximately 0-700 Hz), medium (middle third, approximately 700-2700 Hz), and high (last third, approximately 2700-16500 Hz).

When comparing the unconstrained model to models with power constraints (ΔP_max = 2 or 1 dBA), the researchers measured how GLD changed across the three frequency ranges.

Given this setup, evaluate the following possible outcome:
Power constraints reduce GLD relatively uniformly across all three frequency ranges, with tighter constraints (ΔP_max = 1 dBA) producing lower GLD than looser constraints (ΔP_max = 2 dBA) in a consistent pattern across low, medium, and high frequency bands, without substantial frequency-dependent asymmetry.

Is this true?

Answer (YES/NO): NO